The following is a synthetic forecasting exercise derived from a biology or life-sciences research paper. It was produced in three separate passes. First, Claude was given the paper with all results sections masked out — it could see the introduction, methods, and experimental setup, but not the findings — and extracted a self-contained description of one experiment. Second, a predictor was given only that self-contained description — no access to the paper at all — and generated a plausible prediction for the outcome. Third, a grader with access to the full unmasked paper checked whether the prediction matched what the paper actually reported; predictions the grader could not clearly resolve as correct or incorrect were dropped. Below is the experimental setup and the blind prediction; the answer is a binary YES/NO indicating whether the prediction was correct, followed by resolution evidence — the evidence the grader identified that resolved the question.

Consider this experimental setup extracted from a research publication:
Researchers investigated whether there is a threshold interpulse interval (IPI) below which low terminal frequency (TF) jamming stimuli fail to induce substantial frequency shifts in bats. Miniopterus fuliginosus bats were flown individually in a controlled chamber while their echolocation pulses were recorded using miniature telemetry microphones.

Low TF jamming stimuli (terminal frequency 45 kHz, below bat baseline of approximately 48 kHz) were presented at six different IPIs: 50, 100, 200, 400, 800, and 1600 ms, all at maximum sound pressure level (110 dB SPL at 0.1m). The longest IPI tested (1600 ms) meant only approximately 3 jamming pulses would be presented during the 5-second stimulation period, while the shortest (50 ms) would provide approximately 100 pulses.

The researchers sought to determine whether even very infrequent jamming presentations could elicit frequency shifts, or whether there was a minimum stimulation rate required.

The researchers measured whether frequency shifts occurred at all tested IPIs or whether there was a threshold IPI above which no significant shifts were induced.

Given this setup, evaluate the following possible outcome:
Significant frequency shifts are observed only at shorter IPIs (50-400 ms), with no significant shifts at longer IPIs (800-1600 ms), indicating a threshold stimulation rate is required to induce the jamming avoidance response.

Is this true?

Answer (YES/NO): YES